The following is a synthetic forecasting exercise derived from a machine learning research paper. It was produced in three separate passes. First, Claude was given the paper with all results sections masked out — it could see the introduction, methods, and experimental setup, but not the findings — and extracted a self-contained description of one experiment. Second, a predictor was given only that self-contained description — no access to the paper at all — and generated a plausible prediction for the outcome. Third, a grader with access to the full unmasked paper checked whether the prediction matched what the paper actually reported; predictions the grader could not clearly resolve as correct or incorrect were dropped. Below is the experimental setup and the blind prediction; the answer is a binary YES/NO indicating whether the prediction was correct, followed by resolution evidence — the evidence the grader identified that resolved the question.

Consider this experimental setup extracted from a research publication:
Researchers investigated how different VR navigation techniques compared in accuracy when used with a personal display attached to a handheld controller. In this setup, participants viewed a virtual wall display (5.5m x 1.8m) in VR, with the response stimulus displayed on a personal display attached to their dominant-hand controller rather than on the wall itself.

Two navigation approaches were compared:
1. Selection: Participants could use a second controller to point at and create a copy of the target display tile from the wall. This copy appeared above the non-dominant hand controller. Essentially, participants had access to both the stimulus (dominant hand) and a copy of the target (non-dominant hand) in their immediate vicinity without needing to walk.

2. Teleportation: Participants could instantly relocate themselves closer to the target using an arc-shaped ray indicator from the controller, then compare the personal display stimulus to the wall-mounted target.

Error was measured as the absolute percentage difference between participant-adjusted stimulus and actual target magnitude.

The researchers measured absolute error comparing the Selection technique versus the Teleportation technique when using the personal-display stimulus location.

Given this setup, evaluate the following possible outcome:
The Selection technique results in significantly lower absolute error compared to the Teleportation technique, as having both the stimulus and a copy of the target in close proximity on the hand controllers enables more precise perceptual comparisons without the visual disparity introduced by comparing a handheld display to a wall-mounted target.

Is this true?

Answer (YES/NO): YES